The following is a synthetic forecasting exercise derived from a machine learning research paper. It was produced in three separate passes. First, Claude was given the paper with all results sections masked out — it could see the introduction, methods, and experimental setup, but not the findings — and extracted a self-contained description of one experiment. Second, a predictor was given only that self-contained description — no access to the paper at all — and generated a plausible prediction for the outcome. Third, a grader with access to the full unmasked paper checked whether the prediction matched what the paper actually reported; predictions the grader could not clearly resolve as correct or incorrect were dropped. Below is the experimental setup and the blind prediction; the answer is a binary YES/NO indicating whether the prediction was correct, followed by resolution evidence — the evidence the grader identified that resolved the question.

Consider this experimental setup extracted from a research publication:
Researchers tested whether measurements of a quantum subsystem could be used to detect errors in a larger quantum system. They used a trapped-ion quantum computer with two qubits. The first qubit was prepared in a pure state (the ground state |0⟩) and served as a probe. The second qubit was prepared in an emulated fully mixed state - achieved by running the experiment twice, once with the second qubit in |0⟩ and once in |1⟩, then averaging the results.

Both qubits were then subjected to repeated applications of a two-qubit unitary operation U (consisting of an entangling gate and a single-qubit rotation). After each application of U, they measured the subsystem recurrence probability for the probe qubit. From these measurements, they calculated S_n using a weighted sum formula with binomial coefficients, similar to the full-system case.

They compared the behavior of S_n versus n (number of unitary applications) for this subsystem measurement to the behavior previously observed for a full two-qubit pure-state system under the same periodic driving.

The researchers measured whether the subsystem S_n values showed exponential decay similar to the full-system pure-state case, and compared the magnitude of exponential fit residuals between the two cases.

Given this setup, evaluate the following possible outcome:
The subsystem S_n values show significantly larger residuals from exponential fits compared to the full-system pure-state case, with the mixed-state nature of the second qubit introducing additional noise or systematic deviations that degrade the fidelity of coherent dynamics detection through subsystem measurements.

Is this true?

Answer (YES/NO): NO